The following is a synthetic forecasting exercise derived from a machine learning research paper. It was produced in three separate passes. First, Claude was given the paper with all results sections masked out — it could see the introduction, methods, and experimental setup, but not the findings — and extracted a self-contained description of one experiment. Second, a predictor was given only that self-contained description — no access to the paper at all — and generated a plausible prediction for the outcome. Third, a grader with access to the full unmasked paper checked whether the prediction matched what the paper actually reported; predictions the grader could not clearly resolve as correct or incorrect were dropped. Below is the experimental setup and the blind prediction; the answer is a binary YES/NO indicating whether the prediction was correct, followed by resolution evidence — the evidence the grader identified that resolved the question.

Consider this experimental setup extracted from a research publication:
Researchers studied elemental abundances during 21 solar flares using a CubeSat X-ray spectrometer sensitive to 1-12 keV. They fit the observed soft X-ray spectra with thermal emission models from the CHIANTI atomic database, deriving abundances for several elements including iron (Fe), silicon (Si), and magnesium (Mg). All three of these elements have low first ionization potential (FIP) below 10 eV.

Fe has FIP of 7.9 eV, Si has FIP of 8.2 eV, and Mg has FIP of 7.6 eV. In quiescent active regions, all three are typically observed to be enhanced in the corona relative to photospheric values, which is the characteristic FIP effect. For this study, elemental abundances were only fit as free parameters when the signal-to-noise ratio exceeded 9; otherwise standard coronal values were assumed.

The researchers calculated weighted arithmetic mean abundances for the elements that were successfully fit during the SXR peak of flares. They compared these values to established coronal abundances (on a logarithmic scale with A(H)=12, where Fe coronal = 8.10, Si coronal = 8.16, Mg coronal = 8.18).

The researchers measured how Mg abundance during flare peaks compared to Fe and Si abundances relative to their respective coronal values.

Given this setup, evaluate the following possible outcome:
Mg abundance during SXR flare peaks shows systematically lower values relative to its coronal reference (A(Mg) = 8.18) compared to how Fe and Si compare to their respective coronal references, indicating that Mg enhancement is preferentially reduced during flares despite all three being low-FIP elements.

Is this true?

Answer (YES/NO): NO